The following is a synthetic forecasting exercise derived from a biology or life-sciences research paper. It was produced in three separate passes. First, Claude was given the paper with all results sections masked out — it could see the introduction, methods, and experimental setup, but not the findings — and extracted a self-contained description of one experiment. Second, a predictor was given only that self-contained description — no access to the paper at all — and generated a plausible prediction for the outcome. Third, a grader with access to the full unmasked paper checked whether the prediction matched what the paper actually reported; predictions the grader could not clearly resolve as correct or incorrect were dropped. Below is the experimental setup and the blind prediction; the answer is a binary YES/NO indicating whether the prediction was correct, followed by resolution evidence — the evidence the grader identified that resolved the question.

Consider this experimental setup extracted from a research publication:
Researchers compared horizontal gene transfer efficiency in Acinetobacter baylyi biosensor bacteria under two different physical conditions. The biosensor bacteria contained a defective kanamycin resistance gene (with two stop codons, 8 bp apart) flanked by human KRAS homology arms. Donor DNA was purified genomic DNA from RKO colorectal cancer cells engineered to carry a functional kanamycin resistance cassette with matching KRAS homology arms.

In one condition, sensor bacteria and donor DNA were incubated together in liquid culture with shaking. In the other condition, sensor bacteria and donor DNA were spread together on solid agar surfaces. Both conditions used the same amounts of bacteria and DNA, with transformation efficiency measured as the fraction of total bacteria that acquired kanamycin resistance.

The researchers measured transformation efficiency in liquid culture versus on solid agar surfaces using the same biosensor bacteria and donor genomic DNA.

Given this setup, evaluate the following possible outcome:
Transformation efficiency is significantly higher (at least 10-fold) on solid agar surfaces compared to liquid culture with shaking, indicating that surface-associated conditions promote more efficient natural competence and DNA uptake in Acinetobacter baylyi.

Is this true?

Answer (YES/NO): YES